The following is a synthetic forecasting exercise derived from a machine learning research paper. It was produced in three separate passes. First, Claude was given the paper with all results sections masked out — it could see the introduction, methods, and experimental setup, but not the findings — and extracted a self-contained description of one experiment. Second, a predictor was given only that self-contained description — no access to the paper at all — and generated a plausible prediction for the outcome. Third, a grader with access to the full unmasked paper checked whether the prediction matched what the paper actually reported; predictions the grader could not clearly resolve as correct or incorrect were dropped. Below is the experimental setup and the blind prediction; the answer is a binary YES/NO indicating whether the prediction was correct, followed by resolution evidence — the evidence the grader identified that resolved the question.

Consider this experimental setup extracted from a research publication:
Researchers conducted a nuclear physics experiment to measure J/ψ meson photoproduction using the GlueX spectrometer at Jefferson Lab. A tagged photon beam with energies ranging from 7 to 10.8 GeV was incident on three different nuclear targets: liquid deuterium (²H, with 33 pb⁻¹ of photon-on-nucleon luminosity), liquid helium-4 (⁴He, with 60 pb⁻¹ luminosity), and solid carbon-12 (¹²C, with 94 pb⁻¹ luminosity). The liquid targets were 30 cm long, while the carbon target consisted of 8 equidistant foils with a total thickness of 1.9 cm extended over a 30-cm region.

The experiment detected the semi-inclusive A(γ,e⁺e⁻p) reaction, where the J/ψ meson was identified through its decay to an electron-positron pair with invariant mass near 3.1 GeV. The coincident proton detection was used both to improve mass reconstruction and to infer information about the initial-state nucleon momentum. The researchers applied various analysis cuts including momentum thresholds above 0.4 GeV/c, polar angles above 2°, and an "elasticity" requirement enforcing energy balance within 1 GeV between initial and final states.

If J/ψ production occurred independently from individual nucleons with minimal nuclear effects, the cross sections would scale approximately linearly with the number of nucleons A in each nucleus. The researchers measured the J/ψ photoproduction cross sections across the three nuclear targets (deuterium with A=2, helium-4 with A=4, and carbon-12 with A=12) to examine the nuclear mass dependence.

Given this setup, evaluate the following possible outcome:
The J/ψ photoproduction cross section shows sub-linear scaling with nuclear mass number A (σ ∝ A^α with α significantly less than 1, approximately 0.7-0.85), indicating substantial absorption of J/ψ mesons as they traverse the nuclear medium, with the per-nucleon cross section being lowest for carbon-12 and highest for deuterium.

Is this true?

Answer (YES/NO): NO